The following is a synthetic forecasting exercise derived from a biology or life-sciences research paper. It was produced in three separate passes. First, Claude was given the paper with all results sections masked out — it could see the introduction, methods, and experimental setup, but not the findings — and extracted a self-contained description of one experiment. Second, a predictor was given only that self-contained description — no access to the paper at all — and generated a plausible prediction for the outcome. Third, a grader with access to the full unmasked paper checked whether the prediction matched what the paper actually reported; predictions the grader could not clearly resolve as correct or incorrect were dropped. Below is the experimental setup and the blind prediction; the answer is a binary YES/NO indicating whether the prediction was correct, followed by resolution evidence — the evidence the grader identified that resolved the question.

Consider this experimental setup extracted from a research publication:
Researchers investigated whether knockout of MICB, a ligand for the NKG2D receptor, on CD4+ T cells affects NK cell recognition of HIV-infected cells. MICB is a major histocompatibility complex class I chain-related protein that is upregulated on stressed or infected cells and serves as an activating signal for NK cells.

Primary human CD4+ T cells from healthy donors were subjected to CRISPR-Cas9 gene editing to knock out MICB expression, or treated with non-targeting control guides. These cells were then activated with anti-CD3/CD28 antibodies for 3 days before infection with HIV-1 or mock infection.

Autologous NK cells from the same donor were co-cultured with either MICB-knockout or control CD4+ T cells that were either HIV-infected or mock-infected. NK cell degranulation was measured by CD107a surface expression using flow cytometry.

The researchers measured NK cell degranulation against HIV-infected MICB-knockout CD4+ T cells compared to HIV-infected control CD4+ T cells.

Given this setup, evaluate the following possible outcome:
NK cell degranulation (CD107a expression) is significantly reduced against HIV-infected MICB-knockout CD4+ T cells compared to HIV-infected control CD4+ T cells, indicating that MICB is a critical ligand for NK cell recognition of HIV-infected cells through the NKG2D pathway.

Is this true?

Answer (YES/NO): NO